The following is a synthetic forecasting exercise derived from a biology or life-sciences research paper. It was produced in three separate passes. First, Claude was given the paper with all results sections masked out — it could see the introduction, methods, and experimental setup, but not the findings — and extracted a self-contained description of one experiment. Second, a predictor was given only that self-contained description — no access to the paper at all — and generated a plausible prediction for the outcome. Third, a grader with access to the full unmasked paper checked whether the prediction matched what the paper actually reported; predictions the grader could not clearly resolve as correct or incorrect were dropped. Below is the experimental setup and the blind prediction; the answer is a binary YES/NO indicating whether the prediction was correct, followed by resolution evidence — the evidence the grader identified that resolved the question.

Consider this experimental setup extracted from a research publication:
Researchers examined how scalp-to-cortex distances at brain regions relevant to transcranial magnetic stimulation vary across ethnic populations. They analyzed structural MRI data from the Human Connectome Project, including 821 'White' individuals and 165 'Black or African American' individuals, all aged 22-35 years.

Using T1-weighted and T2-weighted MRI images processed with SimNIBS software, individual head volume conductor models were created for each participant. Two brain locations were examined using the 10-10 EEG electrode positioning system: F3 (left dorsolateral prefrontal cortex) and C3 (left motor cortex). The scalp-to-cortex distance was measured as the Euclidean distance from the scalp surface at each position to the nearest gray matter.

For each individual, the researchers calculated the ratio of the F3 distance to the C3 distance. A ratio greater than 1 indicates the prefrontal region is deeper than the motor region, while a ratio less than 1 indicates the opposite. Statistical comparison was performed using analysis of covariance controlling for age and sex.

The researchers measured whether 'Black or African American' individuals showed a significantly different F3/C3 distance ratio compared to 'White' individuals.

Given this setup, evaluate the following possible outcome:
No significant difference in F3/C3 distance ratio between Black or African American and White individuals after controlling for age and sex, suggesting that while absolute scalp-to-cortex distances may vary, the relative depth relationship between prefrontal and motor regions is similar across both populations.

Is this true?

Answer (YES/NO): NO